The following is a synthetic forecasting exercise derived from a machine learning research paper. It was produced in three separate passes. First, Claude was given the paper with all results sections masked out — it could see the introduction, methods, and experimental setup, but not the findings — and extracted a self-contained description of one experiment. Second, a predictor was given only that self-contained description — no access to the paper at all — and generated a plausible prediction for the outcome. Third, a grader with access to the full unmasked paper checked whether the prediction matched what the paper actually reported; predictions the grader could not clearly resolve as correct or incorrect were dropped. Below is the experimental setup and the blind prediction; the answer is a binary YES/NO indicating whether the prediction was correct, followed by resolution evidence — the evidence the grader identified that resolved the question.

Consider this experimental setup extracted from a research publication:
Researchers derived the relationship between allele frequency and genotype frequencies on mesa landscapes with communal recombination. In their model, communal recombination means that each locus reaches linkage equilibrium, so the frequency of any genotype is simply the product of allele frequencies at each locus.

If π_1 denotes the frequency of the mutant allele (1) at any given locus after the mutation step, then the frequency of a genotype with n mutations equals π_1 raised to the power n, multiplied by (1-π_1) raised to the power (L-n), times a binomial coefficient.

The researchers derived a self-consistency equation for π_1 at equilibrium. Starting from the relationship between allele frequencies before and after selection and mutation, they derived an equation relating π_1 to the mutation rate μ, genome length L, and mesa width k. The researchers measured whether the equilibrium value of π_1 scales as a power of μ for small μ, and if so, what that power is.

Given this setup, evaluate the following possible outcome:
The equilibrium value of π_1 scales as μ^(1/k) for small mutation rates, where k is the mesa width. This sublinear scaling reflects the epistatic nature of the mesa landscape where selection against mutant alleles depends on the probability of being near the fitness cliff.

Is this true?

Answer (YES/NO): NO